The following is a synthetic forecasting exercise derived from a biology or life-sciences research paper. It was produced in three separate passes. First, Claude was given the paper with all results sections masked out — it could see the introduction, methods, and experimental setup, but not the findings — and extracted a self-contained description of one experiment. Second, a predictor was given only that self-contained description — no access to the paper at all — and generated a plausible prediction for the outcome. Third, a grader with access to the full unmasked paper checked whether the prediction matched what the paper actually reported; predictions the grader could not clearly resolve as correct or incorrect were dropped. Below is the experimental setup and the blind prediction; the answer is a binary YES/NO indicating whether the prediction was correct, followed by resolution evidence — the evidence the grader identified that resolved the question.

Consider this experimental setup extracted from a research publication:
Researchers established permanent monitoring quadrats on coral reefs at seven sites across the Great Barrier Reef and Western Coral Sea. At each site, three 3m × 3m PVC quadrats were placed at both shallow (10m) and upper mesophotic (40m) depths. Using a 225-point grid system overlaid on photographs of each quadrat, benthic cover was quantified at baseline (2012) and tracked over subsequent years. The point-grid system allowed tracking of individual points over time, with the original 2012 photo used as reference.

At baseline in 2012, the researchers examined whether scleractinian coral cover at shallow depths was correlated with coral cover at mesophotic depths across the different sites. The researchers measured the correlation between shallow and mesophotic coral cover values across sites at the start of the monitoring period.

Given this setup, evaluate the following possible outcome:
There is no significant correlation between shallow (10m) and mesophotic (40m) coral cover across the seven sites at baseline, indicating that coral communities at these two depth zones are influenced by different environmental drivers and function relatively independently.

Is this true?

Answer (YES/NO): NO